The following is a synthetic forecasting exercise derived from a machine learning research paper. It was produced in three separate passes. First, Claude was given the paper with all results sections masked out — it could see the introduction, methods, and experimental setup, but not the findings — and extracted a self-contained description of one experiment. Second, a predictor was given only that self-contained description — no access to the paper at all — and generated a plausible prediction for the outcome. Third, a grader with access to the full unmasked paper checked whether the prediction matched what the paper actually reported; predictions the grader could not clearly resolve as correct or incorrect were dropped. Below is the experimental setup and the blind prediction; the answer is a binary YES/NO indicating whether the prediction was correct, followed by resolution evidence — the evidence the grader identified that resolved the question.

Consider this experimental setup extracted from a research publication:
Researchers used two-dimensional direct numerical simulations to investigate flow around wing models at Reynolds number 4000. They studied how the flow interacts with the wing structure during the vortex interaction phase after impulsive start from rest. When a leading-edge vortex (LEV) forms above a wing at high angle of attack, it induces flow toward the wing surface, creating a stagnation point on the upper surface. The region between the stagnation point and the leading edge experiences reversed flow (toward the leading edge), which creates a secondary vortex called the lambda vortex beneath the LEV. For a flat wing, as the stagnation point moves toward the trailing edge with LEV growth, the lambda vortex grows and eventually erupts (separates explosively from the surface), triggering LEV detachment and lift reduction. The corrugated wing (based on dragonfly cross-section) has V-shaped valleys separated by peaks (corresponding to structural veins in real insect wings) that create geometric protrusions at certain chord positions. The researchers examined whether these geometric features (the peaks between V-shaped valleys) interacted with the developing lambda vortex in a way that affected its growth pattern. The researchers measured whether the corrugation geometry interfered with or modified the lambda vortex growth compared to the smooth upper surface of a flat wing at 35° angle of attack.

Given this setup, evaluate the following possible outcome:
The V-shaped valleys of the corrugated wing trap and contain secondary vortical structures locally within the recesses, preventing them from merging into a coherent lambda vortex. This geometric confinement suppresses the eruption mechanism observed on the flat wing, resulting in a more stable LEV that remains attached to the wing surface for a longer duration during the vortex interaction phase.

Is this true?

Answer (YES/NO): NO